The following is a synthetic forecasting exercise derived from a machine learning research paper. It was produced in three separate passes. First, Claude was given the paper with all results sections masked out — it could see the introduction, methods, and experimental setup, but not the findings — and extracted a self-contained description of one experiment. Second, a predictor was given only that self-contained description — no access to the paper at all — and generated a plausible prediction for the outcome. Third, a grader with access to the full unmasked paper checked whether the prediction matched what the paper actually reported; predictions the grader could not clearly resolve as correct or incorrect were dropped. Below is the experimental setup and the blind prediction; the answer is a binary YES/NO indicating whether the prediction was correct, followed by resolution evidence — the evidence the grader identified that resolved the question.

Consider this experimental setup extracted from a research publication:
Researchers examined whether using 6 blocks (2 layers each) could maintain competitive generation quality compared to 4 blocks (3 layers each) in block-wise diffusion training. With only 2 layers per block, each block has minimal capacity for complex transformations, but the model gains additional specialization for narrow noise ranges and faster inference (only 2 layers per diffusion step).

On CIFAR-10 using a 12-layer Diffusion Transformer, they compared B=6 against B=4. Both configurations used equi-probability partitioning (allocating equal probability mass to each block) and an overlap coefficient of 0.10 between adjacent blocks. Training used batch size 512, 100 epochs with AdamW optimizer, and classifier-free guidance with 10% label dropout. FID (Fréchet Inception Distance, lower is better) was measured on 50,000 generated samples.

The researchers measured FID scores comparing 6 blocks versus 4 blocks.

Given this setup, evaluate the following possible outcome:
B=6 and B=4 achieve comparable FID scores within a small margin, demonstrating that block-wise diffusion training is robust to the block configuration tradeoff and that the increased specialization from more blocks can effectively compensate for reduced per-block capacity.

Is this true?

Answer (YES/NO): NO